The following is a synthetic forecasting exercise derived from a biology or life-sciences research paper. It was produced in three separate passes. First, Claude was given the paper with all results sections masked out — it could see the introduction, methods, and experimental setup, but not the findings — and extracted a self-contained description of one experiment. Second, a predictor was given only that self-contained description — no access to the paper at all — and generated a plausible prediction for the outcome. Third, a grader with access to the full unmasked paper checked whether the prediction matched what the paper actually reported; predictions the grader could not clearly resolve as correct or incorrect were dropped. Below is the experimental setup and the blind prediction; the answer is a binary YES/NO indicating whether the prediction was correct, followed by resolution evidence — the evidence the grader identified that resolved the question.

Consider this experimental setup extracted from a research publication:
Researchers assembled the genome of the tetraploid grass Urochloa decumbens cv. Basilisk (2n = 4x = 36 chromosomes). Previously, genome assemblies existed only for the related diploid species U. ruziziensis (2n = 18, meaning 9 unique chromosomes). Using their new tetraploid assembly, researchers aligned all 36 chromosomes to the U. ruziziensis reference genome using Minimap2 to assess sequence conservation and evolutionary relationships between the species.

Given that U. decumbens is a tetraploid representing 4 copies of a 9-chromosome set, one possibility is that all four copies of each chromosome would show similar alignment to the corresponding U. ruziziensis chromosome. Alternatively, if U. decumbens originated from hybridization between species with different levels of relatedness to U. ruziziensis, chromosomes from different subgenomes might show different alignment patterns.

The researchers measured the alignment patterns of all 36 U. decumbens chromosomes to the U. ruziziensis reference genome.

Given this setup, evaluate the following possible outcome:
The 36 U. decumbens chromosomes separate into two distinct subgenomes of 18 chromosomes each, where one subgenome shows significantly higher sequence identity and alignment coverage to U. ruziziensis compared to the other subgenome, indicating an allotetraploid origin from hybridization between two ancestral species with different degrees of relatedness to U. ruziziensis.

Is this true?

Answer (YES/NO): YES